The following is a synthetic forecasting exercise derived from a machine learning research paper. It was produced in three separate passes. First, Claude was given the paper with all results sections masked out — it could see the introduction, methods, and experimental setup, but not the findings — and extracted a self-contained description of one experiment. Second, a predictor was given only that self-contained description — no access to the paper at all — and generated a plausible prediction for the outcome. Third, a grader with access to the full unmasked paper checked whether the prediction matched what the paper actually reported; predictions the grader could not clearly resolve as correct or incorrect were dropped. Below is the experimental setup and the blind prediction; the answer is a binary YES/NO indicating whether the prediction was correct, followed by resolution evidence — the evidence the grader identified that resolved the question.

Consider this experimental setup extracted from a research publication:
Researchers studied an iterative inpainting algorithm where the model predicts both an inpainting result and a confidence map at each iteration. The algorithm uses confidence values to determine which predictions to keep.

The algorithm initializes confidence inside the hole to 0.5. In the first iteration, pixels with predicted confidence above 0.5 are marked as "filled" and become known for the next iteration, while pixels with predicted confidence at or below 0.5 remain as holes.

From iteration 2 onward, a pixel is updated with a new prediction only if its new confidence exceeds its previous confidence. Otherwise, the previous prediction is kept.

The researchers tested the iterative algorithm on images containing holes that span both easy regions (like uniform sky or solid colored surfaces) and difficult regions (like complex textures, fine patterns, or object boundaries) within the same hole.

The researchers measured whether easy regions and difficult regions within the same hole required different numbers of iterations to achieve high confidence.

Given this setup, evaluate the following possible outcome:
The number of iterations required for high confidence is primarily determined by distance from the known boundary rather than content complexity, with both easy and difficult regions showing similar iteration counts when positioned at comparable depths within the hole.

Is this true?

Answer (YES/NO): NO